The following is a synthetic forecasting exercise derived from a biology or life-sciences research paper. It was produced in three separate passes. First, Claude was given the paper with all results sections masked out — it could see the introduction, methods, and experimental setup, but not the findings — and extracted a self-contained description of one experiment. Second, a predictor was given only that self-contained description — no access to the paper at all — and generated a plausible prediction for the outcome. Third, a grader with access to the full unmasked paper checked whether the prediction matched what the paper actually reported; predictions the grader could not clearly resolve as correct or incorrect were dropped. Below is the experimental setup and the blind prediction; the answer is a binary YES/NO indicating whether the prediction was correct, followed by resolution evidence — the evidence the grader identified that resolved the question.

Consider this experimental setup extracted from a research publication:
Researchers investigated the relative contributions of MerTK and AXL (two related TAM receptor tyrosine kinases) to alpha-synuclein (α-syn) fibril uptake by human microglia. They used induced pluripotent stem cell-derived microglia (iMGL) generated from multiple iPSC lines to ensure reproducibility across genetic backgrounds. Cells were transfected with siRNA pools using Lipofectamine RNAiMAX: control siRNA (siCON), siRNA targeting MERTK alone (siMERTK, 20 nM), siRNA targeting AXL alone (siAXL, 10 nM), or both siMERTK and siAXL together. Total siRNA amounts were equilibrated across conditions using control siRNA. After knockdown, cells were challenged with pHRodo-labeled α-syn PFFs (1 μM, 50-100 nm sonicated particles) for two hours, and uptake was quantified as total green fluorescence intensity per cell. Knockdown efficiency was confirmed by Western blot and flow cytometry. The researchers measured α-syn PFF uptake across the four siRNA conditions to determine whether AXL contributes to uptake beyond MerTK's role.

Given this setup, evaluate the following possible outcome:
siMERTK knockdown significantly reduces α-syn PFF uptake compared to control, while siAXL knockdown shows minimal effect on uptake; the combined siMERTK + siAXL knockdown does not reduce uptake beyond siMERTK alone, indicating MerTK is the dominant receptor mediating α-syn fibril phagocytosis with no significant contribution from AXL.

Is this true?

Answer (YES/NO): YES